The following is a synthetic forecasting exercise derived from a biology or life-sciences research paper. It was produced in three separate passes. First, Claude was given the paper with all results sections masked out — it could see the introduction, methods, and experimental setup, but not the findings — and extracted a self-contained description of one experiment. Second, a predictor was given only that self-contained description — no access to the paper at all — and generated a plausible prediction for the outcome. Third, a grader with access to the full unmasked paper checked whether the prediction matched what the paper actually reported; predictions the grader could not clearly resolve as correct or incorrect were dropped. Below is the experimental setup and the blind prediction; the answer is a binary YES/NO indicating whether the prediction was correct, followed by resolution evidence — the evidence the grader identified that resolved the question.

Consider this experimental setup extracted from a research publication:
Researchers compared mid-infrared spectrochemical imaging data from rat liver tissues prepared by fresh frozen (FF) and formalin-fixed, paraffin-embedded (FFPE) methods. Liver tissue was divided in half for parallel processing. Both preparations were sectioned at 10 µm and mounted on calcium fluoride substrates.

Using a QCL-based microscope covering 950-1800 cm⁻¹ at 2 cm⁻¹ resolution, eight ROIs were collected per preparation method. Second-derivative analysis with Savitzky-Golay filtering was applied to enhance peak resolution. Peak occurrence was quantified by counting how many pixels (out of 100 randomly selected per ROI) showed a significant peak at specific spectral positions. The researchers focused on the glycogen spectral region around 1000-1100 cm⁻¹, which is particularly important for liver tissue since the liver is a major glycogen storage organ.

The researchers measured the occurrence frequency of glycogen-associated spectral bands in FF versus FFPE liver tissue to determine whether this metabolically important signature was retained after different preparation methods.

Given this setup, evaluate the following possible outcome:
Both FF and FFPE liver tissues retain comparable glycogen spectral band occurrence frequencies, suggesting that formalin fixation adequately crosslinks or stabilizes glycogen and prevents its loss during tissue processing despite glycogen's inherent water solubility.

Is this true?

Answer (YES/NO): NO